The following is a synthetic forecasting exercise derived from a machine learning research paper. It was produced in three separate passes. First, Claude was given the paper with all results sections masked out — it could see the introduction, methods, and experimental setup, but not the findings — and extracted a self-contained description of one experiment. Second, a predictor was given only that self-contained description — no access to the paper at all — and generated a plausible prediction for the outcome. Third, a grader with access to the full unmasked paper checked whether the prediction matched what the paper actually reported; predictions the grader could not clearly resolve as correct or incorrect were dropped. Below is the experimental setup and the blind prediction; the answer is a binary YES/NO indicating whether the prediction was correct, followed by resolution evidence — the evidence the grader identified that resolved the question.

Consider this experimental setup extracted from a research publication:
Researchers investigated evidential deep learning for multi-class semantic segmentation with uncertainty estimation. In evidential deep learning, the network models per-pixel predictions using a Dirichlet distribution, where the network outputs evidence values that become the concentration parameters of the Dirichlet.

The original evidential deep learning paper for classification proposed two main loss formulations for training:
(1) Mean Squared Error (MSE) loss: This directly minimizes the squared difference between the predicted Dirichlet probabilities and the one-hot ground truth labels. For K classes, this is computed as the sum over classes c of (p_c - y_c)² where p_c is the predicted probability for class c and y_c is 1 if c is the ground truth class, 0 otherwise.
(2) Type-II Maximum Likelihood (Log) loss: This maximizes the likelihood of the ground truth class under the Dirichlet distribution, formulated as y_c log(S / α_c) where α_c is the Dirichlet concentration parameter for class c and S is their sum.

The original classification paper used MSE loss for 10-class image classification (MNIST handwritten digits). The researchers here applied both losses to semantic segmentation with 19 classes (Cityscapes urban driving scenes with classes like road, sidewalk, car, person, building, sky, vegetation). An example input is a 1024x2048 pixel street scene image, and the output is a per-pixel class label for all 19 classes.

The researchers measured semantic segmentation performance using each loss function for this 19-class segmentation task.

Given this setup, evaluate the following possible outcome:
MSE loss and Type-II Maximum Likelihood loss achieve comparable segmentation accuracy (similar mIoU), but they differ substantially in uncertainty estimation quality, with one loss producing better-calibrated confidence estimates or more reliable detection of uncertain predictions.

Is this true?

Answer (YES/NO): NO